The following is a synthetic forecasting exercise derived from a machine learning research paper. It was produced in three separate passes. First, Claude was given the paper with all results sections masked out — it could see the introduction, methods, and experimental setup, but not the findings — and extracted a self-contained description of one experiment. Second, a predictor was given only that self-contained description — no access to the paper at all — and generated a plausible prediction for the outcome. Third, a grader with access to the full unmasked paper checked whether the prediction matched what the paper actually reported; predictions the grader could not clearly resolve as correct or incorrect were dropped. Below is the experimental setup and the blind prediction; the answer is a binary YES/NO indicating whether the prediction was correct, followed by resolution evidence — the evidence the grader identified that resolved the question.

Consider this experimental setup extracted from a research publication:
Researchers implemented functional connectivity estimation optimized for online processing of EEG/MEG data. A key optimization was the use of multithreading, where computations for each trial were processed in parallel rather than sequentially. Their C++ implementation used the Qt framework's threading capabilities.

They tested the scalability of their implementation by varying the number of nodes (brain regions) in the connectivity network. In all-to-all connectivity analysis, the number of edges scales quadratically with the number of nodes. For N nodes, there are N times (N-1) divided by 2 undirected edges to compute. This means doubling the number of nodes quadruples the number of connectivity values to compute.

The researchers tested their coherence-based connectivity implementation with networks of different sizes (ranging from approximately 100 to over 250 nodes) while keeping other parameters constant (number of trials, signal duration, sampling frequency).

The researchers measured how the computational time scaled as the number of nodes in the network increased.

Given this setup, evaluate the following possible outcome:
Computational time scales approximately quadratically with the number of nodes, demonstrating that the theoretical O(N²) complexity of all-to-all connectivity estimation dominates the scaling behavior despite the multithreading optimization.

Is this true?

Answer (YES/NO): NO